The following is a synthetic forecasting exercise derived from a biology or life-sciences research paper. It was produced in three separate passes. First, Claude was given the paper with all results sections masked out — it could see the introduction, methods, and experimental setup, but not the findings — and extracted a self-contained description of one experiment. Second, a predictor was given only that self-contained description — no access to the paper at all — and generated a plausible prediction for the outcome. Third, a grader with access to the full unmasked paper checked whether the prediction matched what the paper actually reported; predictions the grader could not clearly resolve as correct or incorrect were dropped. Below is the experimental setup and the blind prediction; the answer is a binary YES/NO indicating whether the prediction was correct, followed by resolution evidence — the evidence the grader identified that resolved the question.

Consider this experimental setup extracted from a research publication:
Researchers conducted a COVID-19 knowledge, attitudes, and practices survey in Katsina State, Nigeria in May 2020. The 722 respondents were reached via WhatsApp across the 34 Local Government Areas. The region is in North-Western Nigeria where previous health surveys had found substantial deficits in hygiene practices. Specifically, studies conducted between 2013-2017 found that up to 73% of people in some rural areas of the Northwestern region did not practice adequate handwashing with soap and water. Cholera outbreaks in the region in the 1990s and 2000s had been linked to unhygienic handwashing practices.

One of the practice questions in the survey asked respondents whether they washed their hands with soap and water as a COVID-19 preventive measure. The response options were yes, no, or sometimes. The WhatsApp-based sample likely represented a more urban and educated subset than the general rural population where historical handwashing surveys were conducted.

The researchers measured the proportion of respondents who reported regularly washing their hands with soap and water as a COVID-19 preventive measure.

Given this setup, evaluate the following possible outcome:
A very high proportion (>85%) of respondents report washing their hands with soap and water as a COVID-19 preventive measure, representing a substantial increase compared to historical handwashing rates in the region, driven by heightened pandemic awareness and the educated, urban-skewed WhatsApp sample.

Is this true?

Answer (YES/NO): YES